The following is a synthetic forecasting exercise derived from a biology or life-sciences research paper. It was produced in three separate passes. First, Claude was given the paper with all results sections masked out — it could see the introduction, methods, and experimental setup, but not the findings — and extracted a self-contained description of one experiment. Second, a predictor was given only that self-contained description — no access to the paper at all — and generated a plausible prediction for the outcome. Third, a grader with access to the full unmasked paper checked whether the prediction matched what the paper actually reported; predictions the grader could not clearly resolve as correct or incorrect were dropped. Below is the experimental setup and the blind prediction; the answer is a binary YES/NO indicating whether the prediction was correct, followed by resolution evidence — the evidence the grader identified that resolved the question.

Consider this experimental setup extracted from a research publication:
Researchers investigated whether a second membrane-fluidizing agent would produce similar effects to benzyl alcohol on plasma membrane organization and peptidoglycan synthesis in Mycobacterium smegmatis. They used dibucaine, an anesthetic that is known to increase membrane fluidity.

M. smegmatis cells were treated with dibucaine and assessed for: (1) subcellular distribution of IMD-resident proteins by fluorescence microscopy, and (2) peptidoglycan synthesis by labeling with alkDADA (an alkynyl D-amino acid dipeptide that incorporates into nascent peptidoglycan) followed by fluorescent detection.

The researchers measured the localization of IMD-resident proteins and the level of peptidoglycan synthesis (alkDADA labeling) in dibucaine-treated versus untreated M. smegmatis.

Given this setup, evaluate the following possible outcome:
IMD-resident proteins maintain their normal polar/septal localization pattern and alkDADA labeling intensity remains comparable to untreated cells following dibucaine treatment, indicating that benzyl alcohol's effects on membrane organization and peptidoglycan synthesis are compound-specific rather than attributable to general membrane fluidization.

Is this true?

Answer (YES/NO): NO